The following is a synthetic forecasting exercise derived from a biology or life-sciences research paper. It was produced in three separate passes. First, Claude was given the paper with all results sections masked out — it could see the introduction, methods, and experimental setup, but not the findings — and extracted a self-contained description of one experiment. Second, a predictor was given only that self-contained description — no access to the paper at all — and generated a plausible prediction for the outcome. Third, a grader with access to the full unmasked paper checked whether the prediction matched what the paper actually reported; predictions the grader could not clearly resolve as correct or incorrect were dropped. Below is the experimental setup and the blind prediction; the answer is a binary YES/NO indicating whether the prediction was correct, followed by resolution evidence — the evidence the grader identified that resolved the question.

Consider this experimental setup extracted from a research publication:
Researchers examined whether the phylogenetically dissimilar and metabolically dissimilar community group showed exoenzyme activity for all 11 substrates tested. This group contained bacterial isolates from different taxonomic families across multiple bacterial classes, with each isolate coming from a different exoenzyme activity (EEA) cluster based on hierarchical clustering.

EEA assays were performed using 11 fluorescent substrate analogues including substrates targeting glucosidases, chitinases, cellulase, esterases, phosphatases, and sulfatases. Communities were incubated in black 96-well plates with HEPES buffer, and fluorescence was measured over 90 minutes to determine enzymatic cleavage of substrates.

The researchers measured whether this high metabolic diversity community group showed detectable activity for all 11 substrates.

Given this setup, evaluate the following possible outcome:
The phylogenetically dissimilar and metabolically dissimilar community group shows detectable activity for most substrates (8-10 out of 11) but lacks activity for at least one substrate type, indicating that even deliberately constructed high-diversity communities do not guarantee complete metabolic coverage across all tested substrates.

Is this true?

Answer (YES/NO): YES